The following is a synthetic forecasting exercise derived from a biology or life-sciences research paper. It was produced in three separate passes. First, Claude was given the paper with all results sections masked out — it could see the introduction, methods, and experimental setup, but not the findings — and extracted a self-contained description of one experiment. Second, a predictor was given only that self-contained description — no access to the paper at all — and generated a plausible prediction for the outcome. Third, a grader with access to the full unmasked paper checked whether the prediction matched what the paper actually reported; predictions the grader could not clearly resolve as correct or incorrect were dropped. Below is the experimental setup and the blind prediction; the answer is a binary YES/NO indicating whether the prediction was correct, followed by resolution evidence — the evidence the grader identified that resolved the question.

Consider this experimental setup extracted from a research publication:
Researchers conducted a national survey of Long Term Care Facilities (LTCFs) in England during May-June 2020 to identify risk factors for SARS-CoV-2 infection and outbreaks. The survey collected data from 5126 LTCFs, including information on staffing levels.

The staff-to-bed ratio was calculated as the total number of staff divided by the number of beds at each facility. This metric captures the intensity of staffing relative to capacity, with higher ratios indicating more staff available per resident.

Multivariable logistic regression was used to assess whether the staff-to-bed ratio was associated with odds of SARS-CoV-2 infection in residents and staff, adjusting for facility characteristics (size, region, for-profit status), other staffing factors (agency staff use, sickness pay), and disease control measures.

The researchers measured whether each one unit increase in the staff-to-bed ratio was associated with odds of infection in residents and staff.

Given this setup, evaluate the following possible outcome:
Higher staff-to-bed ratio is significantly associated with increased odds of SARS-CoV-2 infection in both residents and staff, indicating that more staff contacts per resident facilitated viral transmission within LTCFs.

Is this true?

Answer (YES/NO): NO